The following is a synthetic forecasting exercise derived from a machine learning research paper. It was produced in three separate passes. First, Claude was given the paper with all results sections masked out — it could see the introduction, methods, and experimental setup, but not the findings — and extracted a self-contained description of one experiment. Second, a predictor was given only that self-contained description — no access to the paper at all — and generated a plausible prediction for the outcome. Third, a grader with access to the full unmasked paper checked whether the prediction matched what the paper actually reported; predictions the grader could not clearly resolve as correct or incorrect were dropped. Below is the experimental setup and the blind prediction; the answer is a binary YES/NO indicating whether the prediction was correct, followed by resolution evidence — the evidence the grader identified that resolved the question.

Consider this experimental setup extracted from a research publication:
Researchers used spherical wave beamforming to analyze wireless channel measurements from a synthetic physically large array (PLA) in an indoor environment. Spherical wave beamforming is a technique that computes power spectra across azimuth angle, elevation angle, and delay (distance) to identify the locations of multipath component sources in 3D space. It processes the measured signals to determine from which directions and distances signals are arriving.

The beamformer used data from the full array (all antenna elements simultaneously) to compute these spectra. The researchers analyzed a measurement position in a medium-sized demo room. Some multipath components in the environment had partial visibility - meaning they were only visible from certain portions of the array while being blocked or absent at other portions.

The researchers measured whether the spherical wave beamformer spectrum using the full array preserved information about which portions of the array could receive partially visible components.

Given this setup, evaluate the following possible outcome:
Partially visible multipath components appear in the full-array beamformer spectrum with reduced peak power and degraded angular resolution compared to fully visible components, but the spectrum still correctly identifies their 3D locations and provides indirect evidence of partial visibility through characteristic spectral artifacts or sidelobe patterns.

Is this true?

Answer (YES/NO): NO